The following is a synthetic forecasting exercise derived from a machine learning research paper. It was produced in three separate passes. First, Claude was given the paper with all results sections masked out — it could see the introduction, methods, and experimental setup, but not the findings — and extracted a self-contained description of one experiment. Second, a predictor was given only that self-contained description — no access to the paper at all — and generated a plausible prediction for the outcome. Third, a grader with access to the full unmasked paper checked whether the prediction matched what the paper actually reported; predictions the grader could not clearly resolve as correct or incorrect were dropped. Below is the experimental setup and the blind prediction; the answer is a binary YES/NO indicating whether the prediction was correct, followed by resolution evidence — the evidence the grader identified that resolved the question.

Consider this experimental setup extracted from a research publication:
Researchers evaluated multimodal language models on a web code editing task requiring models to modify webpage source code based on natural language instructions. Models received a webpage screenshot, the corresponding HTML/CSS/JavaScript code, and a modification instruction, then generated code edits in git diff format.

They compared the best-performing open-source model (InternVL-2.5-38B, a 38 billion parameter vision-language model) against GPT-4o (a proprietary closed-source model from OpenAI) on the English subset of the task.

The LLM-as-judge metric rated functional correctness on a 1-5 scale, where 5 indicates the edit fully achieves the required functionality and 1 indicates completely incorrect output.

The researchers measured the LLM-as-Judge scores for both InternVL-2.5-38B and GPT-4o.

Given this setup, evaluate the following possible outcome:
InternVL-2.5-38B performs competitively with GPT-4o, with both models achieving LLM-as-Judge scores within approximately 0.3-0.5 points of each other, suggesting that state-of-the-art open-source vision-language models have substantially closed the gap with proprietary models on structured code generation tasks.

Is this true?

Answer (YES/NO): YES